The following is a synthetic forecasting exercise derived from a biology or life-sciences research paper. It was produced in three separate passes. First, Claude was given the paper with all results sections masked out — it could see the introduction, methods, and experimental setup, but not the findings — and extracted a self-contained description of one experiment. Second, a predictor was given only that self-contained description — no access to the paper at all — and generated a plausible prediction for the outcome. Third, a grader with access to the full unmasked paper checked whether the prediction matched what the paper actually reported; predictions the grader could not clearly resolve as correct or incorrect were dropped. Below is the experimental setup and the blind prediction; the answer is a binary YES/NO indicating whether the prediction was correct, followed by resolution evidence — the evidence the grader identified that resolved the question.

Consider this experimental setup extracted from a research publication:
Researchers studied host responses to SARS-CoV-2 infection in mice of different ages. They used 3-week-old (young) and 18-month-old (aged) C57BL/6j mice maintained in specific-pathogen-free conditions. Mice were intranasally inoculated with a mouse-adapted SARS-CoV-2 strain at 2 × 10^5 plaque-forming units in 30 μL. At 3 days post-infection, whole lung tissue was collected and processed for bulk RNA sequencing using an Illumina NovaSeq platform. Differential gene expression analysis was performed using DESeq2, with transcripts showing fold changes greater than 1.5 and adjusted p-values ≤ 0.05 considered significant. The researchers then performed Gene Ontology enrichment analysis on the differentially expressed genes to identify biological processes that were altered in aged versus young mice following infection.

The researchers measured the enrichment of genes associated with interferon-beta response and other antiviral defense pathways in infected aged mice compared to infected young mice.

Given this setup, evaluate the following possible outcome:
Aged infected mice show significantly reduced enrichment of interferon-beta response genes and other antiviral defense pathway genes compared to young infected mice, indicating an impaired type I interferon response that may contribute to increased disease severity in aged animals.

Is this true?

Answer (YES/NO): YES